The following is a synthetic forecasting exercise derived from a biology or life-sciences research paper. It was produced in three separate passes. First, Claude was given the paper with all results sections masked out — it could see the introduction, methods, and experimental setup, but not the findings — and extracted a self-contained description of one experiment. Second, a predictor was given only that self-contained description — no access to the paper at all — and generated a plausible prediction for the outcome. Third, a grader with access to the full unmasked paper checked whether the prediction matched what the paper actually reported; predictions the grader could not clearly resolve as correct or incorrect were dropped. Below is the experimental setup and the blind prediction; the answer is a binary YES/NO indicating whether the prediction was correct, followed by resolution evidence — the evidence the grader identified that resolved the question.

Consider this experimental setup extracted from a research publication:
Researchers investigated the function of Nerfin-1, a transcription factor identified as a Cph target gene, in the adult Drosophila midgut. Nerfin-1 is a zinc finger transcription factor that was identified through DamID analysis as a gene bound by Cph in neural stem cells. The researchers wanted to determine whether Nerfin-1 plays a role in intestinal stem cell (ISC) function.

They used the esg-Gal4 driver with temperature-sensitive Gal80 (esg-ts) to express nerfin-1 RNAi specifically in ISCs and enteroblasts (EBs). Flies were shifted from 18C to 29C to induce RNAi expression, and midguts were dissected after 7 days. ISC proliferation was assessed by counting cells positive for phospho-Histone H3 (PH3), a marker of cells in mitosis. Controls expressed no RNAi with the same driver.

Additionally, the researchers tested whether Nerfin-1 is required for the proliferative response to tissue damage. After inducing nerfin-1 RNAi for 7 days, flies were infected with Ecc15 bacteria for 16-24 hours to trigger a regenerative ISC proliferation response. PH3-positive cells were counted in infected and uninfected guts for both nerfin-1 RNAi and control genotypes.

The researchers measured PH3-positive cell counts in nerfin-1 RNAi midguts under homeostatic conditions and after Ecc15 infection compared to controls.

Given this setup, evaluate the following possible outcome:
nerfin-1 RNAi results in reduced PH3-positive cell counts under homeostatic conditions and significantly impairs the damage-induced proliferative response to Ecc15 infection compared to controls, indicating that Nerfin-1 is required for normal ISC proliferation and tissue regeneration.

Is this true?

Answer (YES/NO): YES